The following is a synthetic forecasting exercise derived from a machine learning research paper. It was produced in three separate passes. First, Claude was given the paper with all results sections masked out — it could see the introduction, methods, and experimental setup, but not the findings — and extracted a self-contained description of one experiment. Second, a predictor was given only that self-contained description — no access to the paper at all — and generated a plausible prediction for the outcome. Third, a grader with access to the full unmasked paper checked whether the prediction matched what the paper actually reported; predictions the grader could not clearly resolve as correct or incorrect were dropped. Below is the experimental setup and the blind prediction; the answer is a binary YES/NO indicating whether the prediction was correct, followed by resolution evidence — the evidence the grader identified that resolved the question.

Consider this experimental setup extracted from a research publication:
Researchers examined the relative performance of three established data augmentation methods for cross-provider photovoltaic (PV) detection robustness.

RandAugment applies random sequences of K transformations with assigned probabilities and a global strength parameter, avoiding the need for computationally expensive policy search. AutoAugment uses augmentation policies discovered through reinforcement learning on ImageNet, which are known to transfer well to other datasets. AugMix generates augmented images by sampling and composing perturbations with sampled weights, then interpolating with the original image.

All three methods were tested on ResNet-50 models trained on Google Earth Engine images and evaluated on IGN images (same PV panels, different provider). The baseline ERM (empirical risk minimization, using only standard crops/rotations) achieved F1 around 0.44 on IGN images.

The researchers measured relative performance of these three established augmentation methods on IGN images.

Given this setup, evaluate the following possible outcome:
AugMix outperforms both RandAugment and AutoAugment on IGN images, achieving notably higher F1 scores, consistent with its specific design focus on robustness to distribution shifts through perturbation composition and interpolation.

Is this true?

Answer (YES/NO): NO